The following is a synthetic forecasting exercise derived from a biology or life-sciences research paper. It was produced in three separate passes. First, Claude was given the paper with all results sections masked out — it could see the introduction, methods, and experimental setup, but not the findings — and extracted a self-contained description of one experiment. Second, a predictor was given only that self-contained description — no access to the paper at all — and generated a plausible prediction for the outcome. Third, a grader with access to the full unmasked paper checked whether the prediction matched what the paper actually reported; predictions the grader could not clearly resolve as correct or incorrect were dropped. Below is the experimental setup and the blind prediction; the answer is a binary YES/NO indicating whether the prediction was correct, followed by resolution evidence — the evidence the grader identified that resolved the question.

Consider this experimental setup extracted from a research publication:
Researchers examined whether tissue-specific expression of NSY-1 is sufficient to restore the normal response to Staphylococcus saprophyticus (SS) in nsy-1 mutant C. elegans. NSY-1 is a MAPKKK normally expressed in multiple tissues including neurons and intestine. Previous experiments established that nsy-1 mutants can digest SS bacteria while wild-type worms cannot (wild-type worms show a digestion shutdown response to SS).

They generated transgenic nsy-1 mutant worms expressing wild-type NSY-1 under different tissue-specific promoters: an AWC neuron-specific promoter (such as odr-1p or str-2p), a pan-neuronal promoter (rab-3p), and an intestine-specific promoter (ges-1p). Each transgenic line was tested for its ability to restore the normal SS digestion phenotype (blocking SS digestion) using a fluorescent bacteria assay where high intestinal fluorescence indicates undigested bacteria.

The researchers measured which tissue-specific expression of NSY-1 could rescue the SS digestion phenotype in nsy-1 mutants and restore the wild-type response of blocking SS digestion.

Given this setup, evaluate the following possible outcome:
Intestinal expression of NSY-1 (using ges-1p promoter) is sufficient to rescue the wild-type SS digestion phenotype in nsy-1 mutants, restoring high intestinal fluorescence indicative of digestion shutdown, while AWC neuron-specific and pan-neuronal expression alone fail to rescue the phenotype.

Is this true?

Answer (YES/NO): NO